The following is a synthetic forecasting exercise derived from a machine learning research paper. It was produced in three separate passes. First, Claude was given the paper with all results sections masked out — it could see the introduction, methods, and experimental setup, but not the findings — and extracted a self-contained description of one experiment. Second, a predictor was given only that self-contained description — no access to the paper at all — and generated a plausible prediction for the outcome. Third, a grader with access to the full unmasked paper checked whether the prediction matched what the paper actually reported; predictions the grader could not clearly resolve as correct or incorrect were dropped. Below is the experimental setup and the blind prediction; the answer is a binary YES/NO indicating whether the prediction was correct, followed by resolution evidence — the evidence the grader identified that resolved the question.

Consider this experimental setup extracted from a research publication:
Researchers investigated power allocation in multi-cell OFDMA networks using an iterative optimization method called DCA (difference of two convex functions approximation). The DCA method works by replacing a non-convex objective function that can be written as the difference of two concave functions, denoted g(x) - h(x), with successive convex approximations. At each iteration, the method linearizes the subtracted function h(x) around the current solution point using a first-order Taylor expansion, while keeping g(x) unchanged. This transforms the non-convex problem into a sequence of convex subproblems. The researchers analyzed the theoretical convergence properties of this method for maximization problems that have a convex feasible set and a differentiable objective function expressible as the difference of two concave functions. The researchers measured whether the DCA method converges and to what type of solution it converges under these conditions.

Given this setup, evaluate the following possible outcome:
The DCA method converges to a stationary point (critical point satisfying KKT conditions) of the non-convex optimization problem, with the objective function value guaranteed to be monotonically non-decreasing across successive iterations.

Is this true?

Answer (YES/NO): NO